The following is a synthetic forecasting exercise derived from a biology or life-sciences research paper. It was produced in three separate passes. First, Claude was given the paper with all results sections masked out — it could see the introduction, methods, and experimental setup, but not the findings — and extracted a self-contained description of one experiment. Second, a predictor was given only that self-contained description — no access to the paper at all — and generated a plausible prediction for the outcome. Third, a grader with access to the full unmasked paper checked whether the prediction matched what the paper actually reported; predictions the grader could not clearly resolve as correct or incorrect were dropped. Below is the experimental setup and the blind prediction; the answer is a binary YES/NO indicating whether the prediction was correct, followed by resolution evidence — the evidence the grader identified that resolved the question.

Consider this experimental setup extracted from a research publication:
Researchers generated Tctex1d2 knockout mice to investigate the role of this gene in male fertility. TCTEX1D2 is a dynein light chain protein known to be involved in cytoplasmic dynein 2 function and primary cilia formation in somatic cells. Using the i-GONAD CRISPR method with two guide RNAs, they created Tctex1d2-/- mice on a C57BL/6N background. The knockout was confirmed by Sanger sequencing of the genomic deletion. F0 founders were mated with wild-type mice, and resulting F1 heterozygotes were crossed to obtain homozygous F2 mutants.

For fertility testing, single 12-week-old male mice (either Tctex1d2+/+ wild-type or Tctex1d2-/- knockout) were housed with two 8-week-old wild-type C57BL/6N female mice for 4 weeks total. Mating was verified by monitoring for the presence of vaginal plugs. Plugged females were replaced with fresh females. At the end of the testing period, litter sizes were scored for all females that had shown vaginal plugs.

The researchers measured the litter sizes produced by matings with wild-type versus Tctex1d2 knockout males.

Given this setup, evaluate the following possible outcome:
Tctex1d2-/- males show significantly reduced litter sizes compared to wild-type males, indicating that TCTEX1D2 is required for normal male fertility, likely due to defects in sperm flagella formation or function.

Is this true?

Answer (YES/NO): NO